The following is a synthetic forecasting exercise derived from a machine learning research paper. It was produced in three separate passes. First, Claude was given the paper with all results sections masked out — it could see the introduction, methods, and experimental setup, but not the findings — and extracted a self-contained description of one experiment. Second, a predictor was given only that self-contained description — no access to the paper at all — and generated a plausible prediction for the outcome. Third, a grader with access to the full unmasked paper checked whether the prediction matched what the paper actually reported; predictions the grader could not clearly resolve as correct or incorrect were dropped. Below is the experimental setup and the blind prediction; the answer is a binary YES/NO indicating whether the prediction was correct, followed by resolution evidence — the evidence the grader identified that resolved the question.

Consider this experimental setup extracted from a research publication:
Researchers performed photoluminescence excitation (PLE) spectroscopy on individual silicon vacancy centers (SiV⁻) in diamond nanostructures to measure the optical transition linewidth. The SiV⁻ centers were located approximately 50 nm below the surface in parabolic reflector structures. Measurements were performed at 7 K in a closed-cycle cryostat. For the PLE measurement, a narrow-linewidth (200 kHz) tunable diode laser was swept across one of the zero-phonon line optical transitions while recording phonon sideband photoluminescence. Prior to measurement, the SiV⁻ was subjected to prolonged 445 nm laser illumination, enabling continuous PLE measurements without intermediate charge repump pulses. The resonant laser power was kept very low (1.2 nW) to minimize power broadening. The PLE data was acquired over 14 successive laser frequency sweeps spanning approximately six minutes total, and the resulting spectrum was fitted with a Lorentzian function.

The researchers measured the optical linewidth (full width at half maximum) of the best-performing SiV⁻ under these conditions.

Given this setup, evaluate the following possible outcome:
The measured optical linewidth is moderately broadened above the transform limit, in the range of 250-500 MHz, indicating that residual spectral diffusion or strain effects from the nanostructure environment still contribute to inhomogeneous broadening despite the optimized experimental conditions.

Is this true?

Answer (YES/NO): NO